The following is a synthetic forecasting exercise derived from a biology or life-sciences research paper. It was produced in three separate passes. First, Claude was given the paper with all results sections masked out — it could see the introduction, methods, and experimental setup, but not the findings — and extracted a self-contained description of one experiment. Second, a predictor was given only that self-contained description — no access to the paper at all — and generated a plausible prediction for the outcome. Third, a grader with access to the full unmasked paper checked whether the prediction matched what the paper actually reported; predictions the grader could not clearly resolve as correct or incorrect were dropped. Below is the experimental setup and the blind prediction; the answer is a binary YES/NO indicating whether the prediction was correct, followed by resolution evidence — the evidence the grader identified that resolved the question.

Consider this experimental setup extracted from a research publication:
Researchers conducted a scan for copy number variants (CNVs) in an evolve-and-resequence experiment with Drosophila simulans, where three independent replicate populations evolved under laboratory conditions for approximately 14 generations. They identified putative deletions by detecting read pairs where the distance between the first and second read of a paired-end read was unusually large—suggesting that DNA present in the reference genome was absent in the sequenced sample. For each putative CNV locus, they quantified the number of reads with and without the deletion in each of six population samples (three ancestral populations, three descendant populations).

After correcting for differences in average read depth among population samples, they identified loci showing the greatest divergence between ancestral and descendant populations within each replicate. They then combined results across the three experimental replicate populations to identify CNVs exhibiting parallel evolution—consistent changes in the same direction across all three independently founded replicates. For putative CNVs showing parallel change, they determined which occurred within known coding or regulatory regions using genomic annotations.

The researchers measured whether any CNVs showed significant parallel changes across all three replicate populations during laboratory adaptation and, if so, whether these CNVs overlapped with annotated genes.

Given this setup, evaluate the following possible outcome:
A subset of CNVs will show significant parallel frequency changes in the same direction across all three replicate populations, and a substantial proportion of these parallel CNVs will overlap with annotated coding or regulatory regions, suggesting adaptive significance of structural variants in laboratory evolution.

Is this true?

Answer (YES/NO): YES